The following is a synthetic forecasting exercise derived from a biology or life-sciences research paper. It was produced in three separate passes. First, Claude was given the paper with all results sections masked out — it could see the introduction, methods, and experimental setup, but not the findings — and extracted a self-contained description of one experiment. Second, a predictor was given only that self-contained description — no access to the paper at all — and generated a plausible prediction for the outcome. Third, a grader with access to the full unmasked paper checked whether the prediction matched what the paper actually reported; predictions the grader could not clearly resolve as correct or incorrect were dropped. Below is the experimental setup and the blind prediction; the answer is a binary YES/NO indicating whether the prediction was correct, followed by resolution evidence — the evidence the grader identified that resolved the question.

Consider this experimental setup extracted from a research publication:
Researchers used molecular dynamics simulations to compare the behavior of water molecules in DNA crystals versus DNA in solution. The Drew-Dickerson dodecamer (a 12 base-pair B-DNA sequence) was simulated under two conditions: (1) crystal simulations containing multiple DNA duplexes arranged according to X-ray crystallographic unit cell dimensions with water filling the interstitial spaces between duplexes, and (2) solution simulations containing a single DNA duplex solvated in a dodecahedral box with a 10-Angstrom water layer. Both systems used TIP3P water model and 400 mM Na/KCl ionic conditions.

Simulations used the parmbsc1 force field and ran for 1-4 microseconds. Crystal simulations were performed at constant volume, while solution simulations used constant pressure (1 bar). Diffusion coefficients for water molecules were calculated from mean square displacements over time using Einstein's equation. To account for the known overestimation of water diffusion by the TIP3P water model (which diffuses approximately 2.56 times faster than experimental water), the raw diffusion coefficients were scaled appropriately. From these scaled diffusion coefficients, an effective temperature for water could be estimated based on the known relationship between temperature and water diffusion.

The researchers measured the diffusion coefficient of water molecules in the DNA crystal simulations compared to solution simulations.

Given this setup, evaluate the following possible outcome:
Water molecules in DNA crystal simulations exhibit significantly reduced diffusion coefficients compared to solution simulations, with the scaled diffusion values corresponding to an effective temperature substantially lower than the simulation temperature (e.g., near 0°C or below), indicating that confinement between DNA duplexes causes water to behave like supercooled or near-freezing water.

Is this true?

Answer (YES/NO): YES